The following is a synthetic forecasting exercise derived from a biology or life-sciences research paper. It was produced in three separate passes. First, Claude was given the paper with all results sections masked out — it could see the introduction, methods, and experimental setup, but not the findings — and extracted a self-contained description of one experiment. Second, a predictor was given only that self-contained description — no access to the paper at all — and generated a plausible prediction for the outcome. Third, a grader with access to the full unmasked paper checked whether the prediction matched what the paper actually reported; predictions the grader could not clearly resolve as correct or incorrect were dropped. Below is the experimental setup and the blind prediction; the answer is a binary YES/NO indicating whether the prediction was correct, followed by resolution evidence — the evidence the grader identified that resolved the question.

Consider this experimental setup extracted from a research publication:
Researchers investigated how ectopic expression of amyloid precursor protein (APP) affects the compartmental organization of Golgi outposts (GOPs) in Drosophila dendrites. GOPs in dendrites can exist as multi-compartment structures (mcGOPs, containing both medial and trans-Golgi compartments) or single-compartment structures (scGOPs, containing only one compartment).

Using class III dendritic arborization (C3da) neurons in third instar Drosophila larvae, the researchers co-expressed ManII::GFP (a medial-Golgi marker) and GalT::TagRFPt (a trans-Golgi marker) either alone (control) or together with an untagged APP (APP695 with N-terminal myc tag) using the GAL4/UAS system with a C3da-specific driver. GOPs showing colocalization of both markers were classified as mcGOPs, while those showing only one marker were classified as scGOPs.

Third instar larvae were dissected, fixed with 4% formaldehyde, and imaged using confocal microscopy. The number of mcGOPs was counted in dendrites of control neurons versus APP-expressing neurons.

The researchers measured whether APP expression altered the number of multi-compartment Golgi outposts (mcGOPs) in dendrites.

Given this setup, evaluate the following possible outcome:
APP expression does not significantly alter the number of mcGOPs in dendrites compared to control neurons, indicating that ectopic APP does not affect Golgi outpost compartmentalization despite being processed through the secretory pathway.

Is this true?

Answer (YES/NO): NO